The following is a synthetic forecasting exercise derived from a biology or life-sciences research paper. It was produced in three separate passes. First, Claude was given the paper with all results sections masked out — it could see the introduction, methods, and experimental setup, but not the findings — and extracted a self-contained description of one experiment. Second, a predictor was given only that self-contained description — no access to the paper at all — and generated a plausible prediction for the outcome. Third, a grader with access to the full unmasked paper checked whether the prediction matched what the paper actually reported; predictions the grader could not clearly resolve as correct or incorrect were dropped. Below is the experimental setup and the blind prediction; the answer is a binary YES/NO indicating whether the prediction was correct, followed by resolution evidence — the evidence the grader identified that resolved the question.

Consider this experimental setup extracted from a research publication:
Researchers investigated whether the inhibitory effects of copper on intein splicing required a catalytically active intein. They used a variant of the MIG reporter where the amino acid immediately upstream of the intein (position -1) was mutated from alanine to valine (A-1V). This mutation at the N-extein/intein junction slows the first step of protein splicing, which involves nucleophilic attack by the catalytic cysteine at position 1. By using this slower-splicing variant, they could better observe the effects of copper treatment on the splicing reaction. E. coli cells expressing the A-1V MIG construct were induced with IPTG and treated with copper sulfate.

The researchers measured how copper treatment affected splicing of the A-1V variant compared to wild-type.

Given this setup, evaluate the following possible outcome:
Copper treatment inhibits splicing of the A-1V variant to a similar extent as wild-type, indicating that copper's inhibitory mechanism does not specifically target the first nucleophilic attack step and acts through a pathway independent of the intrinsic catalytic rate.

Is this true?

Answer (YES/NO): NO